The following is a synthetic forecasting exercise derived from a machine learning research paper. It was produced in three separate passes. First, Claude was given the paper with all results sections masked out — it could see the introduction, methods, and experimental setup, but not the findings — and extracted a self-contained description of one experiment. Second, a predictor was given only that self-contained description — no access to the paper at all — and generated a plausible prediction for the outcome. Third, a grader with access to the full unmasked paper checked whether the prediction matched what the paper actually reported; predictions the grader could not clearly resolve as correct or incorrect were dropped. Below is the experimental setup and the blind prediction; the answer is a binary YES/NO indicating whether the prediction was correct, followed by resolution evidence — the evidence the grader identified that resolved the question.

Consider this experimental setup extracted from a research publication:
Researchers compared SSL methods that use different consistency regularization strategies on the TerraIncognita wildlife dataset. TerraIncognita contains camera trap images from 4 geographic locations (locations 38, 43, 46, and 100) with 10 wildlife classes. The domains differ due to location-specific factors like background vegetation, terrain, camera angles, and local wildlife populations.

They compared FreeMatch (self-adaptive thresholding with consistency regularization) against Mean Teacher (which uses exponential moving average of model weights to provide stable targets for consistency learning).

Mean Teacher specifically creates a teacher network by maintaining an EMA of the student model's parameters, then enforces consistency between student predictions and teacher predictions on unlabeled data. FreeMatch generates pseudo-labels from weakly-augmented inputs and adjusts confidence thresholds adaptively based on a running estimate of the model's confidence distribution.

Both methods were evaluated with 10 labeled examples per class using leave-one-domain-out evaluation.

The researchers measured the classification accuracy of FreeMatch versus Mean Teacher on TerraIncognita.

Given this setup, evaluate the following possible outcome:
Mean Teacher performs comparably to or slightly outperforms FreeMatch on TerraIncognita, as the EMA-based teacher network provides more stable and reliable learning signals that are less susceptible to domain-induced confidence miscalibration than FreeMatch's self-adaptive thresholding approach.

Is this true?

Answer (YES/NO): NO